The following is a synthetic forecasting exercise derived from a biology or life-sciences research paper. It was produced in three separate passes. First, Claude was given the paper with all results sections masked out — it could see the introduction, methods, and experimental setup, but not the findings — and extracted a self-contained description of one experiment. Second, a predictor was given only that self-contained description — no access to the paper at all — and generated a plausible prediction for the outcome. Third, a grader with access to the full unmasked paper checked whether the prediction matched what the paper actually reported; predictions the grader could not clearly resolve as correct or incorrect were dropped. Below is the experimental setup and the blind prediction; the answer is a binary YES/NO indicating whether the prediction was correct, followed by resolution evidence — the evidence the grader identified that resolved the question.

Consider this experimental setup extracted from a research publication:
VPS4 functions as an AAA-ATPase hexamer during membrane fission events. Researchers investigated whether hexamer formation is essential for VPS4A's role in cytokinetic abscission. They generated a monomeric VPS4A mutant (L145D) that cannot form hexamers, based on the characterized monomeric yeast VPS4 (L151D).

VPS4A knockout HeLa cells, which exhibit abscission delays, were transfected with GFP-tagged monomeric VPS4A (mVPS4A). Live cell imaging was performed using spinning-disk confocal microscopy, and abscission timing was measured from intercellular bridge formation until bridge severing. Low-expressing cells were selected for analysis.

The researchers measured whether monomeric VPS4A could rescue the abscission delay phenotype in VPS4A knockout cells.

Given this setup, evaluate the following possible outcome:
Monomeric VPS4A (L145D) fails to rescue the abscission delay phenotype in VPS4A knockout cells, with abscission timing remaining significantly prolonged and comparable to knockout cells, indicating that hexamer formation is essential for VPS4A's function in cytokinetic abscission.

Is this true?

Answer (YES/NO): NO